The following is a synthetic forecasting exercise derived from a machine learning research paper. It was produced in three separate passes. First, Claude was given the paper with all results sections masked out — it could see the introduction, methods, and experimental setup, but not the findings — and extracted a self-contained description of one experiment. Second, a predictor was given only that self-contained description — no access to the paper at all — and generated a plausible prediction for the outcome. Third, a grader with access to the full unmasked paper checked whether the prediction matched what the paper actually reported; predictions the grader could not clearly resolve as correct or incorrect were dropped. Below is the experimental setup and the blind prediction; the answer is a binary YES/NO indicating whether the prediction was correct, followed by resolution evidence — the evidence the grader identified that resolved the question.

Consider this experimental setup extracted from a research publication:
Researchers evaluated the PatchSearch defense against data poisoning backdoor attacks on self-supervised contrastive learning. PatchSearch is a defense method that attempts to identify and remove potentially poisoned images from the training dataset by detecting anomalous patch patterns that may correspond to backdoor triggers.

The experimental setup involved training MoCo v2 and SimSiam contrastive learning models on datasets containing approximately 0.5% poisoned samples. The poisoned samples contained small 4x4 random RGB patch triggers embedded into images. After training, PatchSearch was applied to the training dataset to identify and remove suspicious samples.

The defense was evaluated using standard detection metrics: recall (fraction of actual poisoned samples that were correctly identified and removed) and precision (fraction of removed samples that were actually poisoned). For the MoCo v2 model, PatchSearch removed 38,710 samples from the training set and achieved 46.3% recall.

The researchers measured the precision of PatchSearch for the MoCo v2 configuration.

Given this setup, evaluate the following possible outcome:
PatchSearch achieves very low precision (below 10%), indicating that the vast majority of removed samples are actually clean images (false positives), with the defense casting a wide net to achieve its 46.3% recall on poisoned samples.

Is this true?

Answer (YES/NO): YES